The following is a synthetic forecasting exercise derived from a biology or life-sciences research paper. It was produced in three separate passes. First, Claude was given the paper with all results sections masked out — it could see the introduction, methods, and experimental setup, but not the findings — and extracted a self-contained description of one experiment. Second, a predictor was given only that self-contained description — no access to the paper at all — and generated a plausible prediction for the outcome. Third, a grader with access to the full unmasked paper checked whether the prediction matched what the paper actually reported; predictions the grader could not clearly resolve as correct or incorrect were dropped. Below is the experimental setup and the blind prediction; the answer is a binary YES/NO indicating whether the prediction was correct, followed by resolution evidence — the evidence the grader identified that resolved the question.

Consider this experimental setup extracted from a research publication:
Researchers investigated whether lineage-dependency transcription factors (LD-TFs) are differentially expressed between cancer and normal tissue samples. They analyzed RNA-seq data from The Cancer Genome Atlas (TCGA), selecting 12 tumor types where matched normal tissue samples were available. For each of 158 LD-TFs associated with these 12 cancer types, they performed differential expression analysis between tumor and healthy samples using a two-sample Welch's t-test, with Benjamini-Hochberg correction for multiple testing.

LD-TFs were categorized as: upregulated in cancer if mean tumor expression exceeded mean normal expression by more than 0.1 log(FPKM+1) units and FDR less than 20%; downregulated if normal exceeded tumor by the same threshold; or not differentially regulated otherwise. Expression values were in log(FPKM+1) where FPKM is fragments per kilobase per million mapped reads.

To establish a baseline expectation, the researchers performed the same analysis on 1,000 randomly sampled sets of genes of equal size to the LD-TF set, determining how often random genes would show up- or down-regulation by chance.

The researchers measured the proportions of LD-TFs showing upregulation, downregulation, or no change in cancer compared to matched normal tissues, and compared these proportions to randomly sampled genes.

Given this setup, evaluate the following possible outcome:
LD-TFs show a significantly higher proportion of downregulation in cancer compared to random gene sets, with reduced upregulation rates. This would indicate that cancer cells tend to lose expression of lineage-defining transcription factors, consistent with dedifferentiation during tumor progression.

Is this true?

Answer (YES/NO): NO